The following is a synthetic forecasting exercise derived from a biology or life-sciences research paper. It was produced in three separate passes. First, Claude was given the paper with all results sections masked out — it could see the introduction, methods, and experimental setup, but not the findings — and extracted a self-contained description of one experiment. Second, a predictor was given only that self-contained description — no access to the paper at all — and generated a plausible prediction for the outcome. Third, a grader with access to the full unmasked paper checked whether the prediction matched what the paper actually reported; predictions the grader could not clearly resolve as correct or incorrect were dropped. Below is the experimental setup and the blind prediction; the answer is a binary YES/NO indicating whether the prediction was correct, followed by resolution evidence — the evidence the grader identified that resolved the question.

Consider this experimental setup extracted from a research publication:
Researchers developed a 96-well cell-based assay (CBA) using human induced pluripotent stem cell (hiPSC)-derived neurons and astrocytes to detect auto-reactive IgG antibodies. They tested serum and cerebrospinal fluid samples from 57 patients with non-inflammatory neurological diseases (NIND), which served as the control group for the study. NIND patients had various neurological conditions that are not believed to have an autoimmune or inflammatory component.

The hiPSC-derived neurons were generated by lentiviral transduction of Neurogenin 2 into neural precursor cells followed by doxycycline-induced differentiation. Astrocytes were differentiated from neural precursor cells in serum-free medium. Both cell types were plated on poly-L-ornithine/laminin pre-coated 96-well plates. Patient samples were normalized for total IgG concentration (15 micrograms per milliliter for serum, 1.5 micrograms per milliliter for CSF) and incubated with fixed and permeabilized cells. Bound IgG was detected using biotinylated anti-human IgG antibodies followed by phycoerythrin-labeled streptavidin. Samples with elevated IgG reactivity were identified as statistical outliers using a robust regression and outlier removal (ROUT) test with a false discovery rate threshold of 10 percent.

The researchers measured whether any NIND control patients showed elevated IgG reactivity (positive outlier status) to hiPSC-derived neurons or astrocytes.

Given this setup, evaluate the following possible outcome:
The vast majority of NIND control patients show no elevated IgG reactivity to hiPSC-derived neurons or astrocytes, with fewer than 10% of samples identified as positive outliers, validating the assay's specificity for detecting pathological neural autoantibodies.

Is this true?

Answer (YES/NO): YES